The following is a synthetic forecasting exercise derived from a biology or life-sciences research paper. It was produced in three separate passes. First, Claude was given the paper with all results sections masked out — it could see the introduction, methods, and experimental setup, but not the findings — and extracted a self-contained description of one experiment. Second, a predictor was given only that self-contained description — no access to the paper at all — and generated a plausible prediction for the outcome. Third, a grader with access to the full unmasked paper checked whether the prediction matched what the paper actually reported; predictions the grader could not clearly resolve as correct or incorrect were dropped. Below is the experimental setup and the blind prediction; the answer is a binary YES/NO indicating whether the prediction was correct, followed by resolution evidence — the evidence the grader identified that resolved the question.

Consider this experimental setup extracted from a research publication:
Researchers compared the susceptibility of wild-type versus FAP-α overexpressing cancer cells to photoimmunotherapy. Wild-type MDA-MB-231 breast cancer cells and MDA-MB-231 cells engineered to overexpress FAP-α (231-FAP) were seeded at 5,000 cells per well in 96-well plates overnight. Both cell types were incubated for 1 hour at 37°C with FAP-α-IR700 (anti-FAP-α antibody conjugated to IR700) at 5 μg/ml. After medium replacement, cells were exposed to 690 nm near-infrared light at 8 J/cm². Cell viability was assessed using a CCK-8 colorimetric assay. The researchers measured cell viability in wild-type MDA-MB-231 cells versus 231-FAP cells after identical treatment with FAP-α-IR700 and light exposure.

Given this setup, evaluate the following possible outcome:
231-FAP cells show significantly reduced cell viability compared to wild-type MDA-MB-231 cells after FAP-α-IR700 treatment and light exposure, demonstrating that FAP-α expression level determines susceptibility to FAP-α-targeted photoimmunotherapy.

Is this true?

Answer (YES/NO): YES